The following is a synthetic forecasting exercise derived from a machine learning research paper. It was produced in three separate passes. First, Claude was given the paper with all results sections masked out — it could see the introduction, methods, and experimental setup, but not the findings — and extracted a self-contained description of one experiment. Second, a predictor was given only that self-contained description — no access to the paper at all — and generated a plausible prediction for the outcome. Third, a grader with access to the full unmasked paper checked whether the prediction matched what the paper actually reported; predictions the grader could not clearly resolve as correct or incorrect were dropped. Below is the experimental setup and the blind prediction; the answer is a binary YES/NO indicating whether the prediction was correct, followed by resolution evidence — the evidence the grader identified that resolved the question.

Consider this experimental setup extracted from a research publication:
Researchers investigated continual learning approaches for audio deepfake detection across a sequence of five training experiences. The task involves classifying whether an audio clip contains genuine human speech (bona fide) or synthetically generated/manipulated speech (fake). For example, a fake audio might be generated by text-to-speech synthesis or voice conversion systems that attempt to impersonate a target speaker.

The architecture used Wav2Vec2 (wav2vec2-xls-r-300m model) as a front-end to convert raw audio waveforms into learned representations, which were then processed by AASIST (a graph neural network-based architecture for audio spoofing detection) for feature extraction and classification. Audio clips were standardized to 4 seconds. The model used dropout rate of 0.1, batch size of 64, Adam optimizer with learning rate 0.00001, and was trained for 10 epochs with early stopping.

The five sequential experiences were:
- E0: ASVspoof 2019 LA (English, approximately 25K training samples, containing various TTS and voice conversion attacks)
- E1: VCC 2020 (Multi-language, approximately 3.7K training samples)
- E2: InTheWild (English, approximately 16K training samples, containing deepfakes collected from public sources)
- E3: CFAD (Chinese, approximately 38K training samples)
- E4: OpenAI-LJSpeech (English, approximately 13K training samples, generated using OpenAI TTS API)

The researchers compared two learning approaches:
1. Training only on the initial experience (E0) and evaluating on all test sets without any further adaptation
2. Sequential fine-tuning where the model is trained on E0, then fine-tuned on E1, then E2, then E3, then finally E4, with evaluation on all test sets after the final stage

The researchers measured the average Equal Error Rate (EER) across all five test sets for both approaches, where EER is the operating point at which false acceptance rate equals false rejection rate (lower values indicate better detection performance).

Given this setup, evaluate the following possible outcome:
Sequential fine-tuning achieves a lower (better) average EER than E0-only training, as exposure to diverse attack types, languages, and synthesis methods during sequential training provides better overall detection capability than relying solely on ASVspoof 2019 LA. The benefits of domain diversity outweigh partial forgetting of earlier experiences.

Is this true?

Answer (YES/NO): YES